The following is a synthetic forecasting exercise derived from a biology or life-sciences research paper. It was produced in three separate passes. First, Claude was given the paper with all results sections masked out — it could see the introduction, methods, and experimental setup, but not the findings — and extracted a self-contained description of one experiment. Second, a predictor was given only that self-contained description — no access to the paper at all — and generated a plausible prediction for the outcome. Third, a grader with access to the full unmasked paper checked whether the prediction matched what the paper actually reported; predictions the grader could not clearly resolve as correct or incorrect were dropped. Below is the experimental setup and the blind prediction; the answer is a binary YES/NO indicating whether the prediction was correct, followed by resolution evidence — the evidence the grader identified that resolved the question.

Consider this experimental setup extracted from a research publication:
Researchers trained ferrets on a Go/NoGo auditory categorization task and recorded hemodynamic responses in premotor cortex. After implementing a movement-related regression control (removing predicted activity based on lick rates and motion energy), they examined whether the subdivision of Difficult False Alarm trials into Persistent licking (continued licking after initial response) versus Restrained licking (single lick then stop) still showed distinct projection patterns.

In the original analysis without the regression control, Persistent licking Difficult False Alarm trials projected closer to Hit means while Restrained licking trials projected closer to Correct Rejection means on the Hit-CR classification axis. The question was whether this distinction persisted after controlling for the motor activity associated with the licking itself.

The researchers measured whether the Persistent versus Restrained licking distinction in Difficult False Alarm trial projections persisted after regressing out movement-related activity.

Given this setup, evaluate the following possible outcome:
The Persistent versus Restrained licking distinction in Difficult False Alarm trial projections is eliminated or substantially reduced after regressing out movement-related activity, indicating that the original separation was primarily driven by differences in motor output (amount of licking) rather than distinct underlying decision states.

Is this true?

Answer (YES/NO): NO